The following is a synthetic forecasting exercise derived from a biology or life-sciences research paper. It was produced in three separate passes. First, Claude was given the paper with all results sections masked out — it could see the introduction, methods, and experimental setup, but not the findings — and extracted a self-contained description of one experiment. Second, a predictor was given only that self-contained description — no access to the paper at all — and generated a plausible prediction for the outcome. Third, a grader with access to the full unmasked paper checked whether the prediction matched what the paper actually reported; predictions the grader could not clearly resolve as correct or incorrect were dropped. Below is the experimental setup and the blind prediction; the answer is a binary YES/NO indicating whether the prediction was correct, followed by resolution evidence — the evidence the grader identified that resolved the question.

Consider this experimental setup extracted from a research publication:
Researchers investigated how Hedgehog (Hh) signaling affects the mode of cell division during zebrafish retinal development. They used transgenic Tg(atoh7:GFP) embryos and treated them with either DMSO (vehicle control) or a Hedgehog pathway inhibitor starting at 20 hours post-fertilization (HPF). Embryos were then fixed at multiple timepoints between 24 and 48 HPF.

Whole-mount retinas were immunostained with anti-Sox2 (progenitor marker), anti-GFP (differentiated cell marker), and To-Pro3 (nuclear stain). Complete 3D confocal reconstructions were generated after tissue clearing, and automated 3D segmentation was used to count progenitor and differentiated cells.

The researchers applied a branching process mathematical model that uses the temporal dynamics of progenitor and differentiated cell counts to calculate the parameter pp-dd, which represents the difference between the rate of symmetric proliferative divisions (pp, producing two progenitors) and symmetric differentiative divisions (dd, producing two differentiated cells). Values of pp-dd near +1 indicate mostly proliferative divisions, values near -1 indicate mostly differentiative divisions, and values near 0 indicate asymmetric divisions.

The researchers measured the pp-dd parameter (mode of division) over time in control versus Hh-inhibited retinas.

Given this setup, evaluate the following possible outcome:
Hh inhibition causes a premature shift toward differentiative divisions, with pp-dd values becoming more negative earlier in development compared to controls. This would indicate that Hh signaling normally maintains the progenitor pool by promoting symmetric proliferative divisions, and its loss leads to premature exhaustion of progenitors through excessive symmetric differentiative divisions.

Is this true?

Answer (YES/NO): NO